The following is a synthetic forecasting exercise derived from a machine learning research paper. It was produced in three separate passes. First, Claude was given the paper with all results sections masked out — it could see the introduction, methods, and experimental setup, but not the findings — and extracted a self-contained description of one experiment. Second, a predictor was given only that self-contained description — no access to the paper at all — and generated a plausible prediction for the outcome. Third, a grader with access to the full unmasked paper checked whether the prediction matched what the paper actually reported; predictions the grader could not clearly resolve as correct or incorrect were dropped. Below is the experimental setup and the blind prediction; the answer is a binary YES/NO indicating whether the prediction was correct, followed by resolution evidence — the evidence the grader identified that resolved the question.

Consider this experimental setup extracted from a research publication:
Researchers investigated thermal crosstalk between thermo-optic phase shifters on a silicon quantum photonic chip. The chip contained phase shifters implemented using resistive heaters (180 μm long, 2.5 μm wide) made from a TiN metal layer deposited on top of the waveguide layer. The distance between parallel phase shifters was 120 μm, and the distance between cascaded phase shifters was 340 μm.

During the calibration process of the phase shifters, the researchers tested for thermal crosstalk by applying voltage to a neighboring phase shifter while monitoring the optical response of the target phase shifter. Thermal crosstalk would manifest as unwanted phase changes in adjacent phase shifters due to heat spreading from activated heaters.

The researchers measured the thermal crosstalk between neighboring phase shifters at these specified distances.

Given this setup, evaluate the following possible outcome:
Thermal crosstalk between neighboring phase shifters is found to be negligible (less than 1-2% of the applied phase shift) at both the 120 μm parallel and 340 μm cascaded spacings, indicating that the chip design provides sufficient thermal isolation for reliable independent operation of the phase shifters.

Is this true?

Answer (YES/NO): NO